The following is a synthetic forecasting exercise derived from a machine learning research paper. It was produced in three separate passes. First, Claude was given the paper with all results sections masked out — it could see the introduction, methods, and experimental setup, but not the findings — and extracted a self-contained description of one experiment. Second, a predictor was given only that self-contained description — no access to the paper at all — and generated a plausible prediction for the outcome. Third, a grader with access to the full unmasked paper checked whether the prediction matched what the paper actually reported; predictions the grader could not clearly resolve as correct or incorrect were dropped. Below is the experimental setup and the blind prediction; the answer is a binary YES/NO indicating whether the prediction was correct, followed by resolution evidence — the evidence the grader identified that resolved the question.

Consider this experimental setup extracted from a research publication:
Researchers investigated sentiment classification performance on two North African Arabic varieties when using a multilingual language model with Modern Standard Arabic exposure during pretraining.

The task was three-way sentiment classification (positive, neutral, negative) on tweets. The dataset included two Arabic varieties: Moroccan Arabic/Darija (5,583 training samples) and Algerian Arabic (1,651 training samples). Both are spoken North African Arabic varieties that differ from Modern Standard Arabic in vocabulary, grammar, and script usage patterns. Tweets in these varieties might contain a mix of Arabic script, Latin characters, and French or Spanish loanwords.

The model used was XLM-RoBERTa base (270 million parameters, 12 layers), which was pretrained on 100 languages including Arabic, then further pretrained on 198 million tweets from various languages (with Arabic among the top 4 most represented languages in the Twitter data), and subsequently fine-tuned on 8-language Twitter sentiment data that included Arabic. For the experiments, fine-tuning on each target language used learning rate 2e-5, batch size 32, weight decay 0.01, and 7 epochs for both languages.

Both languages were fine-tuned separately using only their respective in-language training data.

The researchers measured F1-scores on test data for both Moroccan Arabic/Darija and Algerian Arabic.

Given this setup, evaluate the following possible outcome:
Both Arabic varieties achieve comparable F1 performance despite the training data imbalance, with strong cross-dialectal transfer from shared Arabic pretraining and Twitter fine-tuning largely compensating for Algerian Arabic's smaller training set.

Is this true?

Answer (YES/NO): NO